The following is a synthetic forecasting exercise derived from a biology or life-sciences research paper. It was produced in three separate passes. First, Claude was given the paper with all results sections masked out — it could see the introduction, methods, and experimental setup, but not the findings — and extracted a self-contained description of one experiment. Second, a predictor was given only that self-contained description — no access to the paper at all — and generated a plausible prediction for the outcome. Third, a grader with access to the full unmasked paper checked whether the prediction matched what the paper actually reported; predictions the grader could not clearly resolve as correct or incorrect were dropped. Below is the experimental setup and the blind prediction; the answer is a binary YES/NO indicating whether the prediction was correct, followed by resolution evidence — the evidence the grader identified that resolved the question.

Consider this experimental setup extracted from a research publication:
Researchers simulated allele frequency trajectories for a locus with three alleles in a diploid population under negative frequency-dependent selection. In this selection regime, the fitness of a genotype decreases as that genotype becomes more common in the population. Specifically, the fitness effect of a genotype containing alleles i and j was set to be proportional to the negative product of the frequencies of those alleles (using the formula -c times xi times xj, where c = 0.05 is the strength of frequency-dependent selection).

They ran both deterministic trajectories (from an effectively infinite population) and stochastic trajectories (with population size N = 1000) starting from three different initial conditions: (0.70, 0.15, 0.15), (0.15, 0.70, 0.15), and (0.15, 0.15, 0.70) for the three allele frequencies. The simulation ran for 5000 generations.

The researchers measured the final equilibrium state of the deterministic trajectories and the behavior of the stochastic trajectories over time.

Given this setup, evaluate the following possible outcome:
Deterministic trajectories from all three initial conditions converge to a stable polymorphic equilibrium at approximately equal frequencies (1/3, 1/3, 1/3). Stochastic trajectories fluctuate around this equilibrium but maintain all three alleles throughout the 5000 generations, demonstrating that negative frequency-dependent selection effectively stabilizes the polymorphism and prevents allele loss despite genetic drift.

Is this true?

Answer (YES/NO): YES